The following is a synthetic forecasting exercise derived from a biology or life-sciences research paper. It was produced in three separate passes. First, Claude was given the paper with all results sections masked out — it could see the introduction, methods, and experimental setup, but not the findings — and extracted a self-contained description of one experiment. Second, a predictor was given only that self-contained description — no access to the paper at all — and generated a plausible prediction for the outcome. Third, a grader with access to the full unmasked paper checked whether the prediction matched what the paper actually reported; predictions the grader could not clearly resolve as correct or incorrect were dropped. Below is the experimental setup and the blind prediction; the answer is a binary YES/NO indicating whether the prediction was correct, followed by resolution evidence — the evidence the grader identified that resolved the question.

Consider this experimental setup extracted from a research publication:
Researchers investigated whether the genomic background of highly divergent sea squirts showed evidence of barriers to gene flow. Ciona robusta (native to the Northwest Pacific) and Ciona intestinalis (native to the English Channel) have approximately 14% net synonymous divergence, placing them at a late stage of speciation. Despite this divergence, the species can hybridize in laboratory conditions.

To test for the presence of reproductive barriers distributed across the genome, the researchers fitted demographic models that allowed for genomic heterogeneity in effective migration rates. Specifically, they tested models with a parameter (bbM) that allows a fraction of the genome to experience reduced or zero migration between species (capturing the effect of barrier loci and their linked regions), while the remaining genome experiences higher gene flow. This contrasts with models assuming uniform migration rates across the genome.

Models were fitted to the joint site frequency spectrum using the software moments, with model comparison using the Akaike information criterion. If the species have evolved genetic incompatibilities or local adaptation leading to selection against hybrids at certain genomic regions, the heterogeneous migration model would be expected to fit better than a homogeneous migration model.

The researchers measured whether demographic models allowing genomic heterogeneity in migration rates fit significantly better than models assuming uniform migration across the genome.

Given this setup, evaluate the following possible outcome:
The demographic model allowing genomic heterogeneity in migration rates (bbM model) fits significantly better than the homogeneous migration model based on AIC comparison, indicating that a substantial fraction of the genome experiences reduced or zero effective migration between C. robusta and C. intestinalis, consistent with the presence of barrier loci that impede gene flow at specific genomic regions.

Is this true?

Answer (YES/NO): YES